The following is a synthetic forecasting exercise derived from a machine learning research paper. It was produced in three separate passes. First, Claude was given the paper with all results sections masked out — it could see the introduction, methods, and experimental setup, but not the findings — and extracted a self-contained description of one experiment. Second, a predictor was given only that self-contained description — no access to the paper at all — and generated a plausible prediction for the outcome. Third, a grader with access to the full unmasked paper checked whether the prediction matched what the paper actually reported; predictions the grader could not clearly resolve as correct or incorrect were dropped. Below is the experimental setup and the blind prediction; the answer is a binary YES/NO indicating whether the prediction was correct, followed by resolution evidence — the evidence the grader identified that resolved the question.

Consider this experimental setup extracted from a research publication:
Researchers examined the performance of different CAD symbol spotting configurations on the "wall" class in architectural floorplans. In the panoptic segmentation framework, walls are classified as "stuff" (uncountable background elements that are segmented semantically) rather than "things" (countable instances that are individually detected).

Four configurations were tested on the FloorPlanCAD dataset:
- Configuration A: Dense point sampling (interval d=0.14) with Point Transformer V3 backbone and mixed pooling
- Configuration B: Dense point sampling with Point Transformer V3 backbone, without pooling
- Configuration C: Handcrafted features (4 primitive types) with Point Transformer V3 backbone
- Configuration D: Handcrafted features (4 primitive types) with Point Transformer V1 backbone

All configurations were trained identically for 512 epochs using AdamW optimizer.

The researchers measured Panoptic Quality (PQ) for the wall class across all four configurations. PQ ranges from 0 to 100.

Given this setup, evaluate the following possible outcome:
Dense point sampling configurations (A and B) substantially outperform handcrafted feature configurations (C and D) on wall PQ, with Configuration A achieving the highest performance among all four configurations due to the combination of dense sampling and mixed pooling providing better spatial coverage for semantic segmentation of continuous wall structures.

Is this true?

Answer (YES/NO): NO